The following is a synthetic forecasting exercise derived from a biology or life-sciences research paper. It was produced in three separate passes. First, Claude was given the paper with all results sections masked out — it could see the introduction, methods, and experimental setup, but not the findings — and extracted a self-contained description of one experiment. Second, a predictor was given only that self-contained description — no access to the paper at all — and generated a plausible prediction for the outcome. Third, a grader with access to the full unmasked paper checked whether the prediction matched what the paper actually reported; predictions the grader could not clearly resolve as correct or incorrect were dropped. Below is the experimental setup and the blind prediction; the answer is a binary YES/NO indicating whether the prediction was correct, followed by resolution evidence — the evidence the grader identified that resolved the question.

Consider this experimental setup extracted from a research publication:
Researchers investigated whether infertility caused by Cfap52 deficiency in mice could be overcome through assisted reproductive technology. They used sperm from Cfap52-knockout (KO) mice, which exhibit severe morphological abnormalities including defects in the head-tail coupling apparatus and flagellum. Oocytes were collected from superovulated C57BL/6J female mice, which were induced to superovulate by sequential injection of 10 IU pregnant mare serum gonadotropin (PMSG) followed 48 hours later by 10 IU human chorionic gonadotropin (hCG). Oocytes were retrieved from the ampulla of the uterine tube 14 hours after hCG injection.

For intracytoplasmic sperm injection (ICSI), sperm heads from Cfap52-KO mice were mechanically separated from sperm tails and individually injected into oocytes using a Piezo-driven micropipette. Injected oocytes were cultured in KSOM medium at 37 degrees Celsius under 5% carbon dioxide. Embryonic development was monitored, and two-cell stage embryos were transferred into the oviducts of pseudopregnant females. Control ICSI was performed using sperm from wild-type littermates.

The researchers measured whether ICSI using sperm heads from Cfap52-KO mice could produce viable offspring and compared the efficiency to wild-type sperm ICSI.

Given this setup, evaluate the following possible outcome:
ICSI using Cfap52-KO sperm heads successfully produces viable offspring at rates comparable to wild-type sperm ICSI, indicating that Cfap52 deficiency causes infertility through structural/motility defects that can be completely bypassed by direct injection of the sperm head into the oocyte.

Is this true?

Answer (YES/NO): YES